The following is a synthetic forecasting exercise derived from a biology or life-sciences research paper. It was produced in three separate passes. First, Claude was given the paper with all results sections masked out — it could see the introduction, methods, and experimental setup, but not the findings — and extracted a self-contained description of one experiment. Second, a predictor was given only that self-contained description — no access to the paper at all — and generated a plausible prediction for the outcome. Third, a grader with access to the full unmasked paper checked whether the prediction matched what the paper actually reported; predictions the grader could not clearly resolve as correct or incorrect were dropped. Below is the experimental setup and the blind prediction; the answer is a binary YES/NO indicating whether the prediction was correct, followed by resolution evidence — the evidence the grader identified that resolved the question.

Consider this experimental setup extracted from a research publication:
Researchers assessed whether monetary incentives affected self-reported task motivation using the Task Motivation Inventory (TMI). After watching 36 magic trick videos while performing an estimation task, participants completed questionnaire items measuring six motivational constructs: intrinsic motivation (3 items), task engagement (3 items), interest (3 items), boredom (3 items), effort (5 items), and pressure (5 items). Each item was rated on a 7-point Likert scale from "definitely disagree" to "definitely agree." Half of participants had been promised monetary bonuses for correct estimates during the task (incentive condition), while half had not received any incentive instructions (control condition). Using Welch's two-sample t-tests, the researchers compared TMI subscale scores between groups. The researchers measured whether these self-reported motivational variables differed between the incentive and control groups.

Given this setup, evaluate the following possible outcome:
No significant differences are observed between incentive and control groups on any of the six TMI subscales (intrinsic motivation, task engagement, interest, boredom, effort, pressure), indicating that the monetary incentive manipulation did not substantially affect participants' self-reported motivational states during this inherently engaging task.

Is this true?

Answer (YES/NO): YES